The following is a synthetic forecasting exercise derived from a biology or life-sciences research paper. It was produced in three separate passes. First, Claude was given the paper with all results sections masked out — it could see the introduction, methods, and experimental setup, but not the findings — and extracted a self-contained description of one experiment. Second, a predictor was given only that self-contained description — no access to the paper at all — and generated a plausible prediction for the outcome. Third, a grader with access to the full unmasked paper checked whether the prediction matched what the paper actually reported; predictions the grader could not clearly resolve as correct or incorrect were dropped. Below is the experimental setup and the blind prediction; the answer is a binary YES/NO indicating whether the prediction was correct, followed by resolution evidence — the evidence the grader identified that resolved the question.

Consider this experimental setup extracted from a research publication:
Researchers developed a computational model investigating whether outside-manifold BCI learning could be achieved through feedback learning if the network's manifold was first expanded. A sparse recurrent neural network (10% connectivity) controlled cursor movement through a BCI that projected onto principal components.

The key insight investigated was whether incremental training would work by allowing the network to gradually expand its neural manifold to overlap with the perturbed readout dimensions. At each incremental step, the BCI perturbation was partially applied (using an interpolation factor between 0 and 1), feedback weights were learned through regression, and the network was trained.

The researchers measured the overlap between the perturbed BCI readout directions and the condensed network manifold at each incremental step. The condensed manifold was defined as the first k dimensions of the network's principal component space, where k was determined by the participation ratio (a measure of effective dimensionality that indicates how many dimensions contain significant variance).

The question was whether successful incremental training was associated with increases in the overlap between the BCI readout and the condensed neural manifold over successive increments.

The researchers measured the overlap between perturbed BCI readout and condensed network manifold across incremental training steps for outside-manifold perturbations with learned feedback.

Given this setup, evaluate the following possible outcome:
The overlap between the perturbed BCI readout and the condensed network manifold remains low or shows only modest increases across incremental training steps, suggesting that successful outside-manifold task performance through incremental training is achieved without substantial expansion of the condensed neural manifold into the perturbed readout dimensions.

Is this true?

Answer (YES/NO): NO